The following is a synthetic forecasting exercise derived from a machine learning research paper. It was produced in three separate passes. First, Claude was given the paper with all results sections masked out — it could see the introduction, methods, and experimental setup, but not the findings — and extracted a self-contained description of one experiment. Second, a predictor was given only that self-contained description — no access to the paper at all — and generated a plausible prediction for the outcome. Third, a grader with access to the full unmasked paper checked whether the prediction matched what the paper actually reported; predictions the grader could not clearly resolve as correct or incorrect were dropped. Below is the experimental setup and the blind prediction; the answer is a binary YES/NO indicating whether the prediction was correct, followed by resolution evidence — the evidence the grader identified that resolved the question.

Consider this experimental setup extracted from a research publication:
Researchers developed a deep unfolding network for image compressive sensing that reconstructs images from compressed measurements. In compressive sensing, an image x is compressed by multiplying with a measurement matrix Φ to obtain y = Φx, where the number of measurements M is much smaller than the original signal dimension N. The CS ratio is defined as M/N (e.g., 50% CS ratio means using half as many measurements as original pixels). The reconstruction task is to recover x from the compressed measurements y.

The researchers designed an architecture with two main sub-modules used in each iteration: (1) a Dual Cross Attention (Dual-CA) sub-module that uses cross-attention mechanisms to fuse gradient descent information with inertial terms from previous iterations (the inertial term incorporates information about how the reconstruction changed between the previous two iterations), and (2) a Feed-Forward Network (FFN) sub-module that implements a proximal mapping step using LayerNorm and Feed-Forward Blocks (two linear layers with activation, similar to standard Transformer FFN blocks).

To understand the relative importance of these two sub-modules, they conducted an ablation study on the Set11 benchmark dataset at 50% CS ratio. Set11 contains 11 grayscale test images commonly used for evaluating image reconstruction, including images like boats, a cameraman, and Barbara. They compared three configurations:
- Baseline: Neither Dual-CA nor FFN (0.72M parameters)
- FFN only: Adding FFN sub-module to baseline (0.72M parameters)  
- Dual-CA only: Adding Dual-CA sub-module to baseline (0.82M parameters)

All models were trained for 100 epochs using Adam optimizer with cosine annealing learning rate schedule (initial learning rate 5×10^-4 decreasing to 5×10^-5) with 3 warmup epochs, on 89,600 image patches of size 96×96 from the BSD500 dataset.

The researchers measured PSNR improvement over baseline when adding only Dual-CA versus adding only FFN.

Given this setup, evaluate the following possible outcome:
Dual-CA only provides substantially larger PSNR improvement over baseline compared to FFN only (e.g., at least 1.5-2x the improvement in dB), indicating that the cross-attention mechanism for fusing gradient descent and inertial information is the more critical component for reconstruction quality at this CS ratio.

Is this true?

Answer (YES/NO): YES